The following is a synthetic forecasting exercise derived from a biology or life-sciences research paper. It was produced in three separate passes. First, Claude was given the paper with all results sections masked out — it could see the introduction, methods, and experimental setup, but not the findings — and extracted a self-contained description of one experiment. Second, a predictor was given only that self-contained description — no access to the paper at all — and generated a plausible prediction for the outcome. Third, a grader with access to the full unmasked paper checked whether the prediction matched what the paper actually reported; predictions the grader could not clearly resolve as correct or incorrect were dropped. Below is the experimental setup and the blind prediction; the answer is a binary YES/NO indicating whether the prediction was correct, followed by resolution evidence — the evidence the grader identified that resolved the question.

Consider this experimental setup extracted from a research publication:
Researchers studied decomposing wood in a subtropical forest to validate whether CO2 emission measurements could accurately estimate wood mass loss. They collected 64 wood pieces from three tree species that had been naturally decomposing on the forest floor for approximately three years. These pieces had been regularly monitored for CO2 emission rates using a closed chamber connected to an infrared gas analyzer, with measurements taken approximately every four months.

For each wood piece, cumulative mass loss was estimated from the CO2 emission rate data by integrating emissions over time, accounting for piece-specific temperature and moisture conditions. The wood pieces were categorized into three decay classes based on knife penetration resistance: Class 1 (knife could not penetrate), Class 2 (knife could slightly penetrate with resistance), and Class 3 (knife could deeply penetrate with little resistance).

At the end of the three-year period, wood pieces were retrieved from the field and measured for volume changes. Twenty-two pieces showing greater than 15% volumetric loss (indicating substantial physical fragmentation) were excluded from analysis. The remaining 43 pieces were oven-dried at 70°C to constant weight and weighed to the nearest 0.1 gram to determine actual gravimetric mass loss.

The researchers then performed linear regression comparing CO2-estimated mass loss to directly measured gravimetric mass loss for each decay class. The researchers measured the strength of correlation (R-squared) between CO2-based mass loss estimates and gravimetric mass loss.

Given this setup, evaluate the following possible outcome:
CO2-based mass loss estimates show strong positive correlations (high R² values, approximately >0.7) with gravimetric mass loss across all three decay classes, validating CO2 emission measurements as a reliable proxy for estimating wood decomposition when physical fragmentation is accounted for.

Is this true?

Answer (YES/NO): NO